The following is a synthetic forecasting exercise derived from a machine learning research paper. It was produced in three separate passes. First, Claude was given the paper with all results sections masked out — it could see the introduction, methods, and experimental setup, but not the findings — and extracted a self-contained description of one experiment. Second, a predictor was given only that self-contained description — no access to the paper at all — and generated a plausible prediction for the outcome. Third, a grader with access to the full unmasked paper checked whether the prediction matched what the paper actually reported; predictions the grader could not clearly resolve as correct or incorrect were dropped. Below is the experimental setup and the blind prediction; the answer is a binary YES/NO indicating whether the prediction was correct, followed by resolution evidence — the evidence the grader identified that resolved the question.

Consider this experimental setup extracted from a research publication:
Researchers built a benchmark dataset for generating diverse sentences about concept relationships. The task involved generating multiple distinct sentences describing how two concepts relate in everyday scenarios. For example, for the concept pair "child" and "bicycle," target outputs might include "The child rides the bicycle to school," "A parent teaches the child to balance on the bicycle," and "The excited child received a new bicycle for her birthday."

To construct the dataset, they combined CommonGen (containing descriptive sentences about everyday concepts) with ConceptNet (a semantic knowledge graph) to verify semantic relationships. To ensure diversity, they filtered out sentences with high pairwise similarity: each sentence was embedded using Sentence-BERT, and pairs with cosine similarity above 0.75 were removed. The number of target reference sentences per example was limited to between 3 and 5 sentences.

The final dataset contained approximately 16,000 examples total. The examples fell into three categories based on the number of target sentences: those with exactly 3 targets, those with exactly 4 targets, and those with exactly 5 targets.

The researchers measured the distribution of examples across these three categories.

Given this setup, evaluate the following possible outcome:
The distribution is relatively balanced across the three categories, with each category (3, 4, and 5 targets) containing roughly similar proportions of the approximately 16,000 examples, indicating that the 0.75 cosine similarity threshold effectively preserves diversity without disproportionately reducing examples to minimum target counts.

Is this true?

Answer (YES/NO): NO